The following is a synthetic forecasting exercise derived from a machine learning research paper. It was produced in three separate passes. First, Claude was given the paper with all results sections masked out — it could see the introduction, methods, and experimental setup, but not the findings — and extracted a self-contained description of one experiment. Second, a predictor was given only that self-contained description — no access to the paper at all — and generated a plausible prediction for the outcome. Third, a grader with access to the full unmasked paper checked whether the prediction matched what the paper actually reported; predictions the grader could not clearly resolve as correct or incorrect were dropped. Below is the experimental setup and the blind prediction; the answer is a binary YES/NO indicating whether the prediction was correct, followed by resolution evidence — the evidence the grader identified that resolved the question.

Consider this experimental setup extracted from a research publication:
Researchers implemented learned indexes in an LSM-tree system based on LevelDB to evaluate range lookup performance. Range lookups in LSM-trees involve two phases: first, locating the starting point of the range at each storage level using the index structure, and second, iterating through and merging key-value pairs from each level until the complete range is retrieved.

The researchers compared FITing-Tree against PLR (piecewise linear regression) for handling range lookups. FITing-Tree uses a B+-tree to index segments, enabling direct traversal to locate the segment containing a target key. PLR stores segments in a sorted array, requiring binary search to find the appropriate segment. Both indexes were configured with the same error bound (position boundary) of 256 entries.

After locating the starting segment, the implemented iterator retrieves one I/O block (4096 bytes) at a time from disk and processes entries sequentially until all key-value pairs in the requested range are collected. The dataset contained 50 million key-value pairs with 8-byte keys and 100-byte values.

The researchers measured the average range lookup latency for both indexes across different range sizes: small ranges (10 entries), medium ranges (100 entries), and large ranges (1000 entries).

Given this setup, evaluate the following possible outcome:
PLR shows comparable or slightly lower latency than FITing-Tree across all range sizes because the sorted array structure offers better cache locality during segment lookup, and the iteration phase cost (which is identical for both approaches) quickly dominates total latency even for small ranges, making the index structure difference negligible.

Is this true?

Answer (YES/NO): YES